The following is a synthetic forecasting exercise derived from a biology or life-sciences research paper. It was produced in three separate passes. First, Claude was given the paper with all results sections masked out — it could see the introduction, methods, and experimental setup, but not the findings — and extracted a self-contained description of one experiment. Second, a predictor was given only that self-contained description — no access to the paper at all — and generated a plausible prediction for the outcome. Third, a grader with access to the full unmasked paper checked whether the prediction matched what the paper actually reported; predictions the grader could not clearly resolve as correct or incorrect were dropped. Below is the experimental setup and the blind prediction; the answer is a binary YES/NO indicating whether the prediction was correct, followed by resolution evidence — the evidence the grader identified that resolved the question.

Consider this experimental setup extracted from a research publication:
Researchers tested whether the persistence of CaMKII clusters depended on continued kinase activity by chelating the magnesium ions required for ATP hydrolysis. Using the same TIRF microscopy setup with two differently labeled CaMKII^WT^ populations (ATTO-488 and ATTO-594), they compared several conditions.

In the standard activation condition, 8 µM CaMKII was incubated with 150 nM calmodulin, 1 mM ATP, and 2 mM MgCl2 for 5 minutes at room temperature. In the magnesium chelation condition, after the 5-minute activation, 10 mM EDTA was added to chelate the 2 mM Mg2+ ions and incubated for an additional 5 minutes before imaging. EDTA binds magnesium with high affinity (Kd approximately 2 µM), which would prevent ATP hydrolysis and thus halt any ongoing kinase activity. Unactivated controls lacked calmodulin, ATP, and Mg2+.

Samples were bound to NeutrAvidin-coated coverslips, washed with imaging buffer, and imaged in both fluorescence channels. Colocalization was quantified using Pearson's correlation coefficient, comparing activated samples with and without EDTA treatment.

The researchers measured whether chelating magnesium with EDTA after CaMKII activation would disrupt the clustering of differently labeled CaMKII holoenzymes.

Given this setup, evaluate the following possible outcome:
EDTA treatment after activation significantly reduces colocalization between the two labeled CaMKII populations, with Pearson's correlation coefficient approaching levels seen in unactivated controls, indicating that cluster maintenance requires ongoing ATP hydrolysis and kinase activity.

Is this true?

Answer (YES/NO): YES